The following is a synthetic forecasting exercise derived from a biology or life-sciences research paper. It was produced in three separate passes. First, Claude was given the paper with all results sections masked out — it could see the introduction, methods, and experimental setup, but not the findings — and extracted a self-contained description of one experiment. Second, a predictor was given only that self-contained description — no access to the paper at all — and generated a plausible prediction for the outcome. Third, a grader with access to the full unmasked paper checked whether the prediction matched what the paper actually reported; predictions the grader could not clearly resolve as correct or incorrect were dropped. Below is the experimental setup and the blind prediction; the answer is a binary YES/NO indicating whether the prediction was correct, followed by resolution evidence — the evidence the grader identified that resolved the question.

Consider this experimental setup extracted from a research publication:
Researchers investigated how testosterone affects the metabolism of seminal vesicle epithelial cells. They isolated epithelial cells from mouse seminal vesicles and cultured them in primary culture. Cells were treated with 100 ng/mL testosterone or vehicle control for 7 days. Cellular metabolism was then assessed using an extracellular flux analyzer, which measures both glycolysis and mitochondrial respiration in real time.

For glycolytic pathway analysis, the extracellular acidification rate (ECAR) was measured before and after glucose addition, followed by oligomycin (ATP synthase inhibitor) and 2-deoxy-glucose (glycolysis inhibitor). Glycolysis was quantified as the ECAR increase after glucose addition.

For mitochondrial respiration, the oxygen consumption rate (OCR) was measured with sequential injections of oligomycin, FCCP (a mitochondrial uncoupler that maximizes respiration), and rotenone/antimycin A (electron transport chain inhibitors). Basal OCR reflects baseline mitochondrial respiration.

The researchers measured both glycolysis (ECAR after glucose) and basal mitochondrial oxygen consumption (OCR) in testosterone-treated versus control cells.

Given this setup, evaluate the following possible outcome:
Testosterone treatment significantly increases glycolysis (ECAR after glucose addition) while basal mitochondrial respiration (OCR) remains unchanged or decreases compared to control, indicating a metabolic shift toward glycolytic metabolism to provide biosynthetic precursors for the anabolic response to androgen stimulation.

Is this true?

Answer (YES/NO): YES